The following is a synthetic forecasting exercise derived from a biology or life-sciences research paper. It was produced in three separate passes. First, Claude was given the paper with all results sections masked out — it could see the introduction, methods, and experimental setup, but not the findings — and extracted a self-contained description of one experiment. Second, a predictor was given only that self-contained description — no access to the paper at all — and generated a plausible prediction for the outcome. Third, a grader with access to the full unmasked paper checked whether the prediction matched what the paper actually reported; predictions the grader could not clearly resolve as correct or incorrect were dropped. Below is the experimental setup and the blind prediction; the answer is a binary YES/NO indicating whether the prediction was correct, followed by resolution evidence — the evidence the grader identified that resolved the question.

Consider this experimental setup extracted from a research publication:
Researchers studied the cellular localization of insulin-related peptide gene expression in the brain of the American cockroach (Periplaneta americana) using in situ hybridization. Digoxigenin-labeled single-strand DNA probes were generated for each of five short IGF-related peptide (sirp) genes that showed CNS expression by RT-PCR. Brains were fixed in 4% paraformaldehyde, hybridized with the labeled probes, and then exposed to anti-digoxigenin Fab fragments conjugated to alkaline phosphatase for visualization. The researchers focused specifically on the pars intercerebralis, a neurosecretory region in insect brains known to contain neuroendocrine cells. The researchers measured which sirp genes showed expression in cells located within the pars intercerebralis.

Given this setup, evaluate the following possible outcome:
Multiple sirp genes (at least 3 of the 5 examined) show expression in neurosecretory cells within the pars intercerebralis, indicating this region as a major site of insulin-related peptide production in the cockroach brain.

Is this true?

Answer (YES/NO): YES